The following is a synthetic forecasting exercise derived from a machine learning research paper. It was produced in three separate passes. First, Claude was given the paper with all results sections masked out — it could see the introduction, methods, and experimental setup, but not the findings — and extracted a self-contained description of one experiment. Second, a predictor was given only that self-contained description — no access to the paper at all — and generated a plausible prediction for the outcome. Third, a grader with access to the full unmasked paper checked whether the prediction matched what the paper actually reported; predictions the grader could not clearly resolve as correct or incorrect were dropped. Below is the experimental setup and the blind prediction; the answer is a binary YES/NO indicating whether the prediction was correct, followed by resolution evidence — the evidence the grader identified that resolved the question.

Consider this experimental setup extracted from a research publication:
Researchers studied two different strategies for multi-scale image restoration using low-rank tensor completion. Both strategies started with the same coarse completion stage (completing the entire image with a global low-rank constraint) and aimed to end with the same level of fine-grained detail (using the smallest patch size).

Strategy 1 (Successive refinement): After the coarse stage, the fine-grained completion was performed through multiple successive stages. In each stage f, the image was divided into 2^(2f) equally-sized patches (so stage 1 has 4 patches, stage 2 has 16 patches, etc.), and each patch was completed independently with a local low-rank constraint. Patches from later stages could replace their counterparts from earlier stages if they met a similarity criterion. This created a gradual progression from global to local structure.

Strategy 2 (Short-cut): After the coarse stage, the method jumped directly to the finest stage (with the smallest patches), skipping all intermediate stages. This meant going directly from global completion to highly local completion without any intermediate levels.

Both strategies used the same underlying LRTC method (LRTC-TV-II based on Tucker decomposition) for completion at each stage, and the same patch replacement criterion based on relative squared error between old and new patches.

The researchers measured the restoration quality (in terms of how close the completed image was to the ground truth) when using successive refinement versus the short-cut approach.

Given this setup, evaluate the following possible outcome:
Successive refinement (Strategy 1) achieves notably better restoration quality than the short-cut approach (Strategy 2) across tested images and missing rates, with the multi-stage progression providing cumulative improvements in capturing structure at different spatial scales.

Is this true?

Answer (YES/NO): YES